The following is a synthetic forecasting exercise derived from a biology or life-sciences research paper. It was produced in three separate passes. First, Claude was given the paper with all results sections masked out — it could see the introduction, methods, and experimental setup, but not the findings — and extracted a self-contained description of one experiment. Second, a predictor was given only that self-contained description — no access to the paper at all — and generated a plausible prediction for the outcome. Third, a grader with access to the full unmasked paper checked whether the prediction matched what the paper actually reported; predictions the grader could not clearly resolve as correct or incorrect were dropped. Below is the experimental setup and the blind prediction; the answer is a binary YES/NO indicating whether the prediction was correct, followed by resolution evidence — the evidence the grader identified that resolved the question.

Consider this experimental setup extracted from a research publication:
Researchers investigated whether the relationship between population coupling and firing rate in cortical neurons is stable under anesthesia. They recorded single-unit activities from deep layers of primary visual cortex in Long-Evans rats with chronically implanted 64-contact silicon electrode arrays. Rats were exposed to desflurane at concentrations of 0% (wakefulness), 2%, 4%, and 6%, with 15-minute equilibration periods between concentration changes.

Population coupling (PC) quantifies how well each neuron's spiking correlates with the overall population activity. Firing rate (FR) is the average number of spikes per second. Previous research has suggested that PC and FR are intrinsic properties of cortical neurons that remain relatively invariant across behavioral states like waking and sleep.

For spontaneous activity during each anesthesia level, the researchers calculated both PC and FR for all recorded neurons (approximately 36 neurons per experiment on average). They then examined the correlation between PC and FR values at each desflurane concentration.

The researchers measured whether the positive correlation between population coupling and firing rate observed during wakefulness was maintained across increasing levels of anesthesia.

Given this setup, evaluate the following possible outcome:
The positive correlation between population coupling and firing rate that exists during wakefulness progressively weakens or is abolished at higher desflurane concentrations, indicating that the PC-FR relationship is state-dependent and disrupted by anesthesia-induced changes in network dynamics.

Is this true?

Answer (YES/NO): NO